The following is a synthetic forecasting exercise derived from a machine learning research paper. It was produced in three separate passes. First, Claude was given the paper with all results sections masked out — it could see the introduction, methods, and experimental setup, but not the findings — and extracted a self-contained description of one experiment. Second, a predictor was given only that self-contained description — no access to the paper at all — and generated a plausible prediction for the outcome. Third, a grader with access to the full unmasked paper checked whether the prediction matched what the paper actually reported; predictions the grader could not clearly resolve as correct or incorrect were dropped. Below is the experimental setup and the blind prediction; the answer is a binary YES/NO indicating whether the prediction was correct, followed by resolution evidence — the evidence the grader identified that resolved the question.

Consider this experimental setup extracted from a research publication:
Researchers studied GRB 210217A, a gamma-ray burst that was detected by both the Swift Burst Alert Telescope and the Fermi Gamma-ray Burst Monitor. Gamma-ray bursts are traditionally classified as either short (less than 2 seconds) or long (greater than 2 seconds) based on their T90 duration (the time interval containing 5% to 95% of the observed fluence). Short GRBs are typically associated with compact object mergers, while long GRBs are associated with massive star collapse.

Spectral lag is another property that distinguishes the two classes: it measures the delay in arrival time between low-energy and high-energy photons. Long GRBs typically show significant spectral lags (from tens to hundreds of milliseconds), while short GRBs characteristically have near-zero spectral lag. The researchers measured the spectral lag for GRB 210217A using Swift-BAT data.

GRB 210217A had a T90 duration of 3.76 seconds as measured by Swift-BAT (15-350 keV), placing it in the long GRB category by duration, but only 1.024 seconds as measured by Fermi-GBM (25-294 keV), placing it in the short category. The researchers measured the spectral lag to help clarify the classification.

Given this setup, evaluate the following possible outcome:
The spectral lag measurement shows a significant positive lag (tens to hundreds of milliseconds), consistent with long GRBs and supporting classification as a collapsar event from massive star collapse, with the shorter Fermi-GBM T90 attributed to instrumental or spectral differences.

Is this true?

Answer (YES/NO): NO